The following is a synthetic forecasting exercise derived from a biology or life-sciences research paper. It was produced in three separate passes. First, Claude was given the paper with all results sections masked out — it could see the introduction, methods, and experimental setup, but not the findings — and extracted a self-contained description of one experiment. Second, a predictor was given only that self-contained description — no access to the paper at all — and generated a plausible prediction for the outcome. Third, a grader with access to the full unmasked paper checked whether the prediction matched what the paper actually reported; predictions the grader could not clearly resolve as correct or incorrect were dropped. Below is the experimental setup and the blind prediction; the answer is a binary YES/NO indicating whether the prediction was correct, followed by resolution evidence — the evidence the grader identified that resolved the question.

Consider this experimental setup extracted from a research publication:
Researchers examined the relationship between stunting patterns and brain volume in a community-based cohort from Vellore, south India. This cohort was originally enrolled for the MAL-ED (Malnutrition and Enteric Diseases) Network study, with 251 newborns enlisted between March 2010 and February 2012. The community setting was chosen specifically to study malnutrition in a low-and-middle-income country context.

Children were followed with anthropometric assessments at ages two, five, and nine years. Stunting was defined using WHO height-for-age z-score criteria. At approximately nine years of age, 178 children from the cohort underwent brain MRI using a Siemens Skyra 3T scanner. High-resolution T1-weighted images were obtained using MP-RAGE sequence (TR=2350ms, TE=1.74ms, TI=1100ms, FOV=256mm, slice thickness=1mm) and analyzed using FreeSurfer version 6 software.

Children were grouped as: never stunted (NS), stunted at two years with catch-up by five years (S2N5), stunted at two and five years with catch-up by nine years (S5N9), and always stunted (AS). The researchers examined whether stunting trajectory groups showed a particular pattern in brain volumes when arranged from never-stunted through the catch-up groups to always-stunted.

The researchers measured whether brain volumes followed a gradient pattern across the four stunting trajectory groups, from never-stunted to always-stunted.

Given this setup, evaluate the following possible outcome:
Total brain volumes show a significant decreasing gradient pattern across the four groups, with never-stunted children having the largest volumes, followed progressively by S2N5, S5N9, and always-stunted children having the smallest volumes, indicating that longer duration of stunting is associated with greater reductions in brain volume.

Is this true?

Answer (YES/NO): NO